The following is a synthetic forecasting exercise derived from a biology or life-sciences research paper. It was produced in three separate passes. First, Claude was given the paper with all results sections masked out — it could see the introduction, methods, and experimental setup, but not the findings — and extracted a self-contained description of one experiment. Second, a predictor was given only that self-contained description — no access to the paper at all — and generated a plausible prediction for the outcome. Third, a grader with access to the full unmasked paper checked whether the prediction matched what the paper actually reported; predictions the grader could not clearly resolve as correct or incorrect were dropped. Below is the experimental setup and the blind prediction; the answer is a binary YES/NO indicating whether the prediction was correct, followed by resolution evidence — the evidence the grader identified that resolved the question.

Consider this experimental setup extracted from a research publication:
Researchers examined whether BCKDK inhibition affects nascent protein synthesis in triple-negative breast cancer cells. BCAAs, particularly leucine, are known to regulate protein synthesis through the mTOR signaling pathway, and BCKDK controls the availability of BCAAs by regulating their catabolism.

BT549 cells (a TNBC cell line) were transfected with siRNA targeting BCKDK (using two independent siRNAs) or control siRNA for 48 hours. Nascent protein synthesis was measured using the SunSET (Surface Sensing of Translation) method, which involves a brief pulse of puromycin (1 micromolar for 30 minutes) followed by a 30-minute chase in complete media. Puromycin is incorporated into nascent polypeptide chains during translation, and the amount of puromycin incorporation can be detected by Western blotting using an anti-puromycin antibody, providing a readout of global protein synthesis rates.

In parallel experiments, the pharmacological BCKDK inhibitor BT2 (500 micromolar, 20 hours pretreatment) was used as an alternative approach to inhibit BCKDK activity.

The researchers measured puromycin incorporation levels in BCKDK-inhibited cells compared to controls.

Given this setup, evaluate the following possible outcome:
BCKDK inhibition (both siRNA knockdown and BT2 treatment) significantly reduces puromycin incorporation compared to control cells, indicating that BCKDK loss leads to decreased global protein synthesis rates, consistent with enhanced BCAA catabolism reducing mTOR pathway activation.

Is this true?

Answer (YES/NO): YES